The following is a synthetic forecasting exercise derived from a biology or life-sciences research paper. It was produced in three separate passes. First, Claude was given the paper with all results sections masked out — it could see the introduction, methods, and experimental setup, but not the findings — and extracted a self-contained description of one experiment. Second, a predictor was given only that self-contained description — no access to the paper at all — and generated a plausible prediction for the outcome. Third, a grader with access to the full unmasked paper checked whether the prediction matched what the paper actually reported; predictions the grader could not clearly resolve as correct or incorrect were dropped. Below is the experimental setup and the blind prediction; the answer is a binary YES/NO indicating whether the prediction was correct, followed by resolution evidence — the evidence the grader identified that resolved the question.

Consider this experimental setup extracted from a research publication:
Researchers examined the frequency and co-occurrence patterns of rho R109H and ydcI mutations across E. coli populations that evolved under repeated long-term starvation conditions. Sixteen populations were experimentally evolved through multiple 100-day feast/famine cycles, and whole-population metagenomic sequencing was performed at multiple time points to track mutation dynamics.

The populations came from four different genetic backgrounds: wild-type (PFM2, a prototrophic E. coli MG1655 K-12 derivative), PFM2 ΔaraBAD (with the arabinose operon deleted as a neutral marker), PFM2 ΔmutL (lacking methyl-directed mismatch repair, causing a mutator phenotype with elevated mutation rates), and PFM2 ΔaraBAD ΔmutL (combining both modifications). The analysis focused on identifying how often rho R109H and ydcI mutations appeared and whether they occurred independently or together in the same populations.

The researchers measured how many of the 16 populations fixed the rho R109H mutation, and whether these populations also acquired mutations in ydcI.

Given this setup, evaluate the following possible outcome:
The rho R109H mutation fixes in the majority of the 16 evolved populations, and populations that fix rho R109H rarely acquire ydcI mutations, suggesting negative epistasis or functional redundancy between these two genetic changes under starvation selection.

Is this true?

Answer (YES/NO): NO